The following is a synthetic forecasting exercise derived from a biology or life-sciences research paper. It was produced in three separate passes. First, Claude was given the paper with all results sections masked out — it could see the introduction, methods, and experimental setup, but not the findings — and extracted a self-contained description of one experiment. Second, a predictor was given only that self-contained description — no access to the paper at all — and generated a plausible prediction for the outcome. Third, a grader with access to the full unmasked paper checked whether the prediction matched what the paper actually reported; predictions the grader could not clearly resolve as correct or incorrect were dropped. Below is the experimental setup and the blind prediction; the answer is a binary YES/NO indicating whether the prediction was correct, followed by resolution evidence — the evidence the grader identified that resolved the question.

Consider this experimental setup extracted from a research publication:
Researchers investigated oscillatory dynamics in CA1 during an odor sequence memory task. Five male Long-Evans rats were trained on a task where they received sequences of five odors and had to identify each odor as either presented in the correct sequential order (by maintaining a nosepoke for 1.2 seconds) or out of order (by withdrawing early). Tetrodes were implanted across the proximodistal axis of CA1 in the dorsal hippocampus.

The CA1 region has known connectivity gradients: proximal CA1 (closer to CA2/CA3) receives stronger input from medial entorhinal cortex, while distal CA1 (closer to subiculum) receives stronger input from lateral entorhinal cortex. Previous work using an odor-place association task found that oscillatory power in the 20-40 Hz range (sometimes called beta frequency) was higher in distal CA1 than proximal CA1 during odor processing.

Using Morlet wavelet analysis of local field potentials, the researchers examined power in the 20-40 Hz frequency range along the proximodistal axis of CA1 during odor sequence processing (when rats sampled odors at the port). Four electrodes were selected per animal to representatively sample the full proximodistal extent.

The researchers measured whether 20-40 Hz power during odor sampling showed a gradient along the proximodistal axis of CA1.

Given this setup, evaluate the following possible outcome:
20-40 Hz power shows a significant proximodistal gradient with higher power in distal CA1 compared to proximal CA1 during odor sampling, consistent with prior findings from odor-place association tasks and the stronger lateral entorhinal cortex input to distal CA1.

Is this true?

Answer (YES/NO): NO